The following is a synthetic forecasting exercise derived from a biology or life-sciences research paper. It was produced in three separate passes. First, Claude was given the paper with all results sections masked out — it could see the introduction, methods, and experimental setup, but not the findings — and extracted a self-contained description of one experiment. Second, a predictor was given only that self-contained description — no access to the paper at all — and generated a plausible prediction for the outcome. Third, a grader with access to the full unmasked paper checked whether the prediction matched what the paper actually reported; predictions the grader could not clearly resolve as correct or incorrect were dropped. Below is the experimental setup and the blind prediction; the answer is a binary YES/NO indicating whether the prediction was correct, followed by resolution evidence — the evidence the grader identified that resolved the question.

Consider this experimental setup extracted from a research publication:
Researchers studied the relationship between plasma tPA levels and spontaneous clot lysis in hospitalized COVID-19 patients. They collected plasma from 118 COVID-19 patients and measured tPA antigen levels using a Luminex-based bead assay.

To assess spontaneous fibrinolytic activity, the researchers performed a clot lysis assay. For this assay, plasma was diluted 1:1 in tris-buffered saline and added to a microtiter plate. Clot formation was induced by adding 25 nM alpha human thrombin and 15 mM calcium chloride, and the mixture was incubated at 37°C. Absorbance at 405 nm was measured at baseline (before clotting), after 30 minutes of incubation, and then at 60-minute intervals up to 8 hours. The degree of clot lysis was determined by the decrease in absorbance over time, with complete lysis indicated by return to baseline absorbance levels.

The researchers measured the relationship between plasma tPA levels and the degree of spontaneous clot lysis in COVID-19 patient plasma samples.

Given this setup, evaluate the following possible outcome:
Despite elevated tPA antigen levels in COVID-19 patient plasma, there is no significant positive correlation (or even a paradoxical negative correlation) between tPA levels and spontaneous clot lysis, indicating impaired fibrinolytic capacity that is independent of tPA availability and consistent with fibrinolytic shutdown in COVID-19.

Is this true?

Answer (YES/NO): NO